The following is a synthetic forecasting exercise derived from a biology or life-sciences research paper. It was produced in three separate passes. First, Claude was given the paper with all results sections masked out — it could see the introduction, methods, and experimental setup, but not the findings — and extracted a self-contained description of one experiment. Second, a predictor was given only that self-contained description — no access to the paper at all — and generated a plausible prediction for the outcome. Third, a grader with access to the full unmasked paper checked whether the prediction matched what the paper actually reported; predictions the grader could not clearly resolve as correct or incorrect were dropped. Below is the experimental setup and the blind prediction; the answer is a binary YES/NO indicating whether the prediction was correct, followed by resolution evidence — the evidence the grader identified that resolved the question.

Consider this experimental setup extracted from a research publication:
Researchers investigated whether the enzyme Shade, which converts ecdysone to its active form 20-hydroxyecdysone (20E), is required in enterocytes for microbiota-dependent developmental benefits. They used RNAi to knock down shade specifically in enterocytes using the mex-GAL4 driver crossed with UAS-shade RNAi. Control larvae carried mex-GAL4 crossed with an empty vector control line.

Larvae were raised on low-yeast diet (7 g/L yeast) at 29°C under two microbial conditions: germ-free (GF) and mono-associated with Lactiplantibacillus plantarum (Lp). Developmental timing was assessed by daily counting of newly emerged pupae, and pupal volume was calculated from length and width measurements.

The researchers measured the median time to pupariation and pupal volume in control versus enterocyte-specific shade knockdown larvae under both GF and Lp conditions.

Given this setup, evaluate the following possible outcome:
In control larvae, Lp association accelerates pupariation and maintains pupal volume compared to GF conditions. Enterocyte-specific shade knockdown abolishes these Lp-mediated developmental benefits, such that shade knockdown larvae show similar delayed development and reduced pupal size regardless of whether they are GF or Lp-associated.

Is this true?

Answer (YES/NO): NO